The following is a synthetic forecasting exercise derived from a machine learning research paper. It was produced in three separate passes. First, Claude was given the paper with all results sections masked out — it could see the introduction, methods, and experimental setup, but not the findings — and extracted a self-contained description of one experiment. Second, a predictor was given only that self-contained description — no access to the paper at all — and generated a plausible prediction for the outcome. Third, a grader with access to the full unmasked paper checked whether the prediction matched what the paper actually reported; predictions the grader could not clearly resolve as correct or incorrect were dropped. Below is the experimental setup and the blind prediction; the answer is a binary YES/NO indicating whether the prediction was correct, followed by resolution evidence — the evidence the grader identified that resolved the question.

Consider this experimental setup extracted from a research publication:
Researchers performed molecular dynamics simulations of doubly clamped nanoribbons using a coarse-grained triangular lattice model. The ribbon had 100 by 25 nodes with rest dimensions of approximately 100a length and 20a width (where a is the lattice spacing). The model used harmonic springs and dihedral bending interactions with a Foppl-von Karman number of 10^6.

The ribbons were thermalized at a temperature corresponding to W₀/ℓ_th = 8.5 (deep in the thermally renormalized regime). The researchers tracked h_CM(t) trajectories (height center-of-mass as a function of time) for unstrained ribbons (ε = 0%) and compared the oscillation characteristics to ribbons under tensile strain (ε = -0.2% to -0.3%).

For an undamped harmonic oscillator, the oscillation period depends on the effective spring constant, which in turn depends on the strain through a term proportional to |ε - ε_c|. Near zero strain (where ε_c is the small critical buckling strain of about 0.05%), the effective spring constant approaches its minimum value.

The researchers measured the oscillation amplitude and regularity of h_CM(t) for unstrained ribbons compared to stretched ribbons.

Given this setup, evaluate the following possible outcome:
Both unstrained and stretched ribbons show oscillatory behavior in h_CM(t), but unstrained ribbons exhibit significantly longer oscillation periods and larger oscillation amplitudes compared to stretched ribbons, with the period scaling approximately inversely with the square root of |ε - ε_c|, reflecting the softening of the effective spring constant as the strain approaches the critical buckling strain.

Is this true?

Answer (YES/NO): YES